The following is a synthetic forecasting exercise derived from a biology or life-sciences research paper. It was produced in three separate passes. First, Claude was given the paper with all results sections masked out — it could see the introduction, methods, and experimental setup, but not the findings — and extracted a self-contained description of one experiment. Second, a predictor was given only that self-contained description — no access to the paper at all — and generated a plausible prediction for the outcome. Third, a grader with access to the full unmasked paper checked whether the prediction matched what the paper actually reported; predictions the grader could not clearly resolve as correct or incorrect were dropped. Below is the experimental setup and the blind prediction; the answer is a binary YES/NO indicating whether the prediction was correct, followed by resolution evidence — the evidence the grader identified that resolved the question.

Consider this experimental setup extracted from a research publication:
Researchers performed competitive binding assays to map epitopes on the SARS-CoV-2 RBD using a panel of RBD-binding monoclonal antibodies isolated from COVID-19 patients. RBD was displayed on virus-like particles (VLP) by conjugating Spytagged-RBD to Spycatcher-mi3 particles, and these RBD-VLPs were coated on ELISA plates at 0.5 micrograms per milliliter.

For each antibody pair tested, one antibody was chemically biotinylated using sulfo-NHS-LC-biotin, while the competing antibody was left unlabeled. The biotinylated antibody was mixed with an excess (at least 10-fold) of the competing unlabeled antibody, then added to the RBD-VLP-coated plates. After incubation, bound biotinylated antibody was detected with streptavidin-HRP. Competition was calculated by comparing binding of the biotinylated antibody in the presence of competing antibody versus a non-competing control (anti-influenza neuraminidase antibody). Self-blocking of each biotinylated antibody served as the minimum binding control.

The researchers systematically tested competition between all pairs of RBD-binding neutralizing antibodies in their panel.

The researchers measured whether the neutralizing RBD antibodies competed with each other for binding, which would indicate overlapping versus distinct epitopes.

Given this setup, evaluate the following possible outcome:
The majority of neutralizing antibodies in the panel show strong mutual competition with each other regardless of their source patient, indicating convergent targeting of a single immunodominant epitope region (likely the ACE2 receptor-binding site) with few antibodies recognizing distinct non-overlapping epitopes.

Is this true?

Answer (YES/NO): NO